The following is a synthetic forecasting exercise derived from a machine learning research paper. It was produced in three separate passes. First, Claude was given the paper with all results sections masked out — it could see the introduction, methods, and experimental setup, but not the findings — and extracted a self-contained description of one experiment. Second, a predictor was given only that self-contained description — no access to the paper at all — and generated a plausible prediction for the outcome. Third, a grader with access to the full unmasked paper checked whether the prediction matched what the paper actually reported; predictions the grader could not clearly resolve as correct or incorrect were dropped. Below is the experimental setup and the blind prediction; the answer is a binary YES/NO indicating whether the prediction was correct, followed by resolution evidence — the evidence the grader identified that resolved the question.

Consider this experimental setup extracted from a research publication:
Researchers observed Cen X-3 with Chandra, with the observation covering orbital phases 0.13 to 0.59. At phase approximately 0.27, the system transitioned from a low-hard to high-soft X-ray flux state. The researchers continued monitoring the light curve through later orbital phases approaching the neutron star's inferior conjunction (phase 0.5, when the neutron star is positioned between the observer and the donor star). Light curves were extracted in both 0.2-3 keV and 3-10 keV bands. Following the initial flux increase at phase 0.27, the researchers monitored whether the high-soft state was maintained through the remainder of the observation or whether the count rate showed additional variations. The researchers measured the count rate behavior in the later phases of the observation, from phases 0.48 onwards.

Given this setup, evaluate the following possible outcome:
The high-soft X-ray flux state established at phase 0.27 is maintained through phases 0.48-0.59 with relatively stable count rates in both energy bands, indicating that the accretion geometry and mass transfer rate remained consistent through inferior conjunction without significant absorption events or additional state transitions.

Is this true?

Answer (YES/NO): NO